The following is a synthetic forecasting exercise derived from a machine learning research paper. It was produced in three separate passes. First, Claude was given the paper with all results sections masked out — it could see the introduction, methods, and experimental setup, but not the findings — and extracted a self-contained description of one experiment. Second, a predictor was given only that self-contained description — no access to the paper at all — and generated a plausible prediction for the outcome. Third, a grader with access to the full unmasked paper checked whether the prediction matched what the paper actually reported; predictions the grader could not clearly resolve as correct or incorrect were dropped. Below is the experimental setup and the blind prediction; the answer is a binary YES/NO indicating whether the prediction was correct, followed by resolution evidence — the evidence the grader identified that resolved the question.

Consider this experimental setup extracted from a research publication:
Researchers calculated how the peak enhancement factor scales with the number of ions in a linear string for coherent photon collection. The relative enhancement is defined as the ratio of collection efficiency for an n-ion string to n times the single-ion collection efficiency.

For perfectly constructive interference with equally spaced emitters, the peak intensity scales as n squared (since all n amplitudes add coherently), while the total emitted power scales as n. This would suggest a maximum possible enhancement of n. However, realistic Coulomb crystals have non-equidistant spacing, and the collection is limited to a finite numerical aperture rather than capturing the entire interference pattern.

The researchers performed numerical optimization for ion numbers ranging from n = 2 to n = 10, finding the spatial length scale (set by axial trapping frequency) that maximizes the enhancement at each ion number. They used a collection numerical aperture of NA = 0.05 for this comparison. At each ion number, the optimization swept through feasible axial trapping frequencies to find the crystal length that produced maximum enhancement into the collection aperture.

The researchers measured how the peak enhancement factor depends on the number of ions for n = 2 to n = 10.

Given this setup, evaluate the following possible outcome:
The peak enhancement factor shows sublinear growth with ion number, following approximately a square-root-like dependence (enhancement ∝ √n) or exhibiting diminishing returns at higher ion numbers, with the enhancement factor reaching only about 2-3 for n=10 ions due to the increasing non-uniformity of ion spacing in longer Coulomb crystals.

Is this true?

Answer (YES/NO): NO